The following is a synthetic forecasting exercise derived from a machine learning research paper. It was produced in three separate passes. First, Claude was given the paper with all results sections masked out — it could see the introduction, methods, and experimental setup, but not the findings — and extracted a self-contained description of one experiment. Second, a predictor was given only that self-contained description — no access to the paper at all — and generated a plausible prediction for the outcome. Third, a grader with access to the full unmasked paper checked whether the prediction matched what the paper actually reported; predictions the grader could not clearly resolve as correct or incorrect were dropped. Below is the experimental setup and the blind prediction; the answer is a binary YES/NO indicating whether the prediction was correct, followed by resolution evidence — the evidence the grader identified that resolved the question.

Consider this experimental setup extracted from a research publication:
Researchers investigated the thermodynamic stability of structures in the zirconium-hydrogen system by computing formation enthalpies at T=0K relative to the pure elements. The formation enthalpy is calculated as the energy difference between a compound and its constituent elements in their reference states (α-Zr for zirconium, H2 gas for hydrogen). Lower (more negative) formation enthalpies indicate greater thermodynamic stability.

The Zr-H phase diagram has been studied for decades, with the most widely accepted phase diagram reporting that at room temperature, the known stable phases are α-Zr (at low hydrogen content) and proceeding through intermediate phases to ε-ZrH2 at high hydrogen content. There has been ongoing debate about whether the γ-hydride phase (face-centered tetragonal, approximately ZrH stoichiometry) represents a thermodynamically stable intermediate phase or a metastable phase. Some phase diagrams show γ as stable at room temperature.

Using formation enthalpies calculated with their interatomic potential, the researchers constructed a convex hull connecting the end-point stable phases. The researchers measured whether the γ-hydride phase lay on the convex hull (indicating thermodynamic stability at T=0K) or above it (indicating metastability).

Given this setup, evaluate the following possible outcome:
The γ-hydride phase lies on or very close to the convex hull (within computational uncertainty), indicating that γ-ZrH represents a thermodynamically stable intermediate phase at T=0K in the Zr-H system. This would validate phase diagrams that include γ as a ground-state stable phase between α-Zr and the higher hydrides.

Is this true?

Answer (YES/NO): NO